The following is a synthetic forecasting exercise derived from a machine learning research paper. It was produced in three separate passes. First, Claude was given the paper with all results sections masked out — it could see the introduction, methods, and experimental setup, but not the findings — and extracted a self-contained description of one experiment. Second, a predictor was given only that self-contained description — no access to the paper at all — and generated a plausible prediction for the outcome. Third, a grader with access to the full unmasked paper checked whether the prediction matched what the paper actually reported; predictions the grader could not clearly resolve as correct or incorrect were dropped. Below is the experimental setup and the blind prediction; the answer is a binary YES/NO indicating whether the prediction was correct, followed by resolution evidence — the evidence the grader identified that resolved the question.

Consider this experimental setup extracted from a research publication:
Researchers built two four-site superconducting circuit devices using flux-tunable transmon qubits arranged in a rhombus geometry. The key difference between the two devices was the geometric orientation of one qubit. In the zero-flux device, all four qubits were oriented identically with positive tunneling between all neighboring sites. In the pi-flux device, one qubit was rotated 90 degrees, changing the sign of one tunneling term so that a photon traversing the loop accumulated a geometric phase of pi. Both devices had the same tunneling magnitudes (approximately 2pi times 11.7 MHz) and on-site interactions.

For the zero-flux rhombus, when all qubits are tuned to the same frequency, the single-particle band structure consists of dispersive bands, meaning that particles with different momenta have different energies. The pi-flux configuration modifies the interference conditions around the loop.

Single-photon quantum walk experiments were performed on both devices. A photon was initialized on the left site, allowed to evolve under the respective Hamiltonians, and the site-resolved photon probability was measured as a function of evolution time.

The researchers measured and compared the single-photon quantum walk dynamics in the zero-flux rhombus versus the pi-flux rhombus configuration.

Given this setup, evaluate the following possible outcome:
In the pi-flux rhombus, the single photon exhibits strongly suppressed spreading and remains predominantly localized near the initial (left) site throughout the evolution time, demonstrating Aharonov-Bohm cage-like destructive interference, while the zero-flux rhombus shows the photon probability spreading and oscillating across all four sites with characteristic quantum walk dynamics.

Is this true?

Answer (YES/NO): NO